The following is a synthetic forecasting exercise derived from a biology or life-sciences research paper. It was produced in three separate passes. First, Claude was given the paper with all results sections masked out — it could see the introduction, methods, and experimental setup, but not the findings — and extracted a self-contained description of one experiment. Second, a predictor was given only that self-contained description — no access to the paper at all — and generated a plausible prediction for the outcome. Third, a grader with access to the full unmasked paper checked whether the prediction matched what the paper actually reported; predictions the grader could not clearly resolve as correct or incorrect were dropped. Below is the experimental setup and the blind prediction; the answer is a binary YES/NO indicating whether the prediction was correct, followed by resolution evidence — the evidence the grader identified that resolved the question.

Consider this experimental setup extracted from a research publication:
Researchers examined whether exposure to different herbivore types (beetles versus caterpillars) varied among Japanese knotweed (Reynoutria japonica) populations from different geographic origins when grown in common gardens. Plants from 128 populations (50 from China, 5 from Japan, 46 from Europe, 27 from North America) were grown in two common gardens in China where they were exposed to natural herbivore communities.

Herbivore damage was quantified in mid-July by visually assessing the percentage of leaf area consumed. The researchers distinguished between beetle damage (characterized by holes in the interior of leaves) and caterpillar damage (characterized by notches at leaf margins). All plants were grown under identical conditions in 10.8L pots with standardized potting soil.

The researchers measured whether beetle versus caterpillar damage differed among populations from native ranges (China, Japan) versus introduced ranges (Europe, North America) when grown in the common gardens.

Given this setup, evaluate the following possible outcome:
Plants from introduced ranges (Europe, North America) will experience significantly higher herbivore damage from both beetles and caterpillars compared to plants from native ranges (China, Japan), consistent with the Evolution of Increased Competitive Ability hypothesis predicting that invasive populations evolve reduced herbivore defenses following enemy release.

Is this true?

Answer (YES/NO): NO